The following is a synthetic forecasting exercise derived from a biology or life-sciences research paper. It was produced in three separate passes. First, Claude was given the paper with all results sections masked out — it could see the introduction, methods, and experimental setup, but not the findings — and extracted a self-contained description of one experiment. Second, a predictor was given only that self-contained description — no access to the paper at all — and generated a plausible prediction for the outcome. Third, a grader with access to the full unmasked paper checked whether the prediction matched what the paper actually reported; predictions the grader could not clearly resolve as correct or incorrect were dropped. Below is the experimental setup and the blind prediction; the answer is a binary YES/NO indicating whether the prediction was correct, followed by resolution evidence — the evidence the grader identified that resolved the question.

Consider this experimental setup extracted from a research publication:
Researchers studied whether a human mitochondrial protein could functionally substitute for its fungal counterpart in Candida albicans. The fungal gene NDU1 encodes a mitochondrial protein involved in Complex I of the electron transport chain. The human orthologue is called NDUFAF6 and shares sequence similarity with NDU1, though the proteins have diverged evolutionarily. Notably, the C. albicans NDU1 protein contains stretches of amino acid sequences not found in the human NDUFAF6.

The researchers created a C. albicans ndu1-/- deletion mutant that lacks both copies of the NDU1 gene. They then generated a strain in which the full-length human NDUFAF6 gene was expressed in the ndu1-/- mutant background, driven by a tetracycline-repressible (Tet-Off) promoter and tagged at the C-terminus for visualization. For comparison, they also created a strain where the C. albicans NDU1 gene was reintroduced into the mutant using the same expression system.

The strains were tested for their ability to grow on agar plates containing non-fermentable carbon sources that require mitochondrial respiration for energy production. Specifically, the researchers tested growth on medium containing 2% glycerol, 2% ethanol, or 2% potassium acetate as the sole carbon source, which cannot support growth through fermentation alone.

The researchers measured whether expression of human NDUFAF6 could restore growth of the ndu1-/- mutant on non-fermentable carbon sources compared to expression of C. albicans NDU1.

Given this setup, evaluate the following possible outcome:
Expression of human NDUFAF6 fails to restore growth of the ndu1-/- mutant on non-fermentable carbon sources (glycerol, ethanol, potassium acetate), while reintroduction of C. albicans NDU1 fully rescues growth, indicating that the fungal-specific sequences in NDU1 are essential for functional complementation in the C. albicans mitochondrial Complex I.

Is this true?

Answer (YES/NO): YES